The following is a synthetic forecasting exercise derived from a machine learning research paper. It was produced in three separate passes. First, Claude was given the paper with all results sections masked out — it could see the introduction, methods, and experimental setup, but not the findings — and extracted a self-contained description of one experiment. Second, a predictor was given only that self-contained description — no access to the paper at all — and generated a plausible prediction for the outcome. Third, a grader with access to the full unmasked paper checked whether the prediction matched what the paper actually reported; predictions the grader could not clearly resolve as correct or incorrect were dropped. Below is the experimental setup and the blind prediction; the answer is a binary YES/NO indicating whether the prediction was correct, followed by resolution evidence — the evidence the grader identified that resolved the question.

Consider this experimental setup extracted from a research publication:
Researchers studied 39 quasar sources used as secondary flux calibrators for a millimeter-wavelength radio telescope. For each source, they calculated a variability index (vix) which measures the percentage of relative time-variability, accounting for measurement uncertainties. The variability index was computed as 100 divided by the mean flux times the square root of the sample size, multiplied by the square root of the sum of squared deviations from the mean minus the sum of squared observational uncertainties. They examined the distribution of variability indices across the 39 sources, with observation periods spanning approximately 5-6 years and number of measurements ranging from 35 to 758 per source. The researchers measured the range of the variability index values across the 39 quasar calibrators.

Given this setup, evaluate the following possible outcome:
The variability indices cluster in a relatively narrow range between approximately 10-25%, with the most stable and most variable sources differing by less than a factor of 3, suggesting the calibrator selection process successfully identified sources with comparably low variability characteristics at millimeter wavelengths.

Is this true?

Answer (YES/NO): NO